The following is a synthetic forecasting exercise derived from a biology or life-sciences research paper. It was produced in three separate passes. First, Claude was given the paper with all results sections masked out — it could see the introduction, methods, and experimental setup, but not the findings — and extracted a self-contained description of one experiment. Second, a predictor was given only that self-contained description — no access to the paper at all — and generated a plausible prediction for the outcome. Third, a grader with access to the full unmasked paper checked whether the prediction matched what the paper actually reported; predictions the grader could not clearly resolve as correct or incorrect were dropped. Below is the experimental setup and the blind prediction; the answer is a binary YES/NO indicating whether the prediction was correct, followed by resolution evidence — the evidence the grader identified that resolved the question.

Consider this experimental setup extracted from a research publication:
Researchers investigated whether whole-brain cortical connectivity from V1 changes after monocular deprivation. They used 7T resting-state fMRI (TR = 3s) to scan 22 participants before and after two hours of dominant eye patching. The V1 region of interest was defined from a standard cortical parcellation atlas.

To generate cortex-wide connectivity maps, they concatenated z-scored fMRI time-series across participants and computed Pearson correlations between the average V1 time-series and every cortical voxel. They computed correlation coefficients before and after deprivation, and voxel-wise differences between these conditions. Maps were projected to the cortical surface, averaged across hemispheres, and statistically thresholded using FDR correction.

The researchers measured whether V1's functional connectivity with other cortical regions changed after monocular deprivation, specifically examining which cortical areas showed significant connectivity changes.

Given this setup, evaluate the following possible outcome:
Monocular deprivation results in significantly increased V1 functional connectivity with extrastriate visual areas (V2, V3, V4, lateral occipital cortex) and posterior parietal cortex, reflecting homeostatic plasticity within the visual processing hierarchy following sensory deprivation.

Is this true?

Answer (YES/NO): NO